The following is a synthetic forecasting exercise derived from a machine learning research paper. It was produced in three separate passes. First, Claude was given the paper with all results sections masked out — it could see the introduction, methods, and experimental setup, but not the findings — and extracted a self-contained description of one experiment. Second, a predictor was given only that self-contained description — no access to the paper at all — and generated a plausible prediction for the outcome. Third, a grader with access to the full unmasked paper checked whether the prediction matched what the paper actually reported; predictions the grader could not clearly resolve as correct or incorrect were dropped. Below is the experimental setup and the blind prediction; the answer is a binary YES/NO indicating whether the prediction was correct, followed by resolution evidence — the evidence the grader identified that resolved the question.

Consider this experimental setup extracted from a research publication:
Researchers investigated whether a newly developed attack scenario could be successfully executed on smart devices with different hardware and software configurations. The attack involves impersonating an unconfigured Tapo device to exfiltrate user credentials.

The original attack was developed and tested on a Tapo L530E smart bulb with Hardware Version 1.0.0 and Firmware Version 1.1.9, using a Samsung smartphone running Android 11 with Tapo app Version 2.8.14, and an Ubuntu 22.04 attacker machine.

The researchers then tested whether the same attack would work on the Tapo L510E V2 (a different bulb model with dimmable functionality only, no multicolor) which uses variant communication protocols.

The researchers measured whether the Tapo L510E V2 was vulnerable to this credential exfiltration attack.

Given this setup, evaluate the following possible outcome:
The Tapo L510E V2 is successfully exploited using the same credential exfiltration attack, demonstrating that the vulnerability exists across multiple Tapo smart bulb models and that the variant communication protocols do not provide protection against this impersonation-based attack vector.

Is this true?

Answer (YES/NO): YES